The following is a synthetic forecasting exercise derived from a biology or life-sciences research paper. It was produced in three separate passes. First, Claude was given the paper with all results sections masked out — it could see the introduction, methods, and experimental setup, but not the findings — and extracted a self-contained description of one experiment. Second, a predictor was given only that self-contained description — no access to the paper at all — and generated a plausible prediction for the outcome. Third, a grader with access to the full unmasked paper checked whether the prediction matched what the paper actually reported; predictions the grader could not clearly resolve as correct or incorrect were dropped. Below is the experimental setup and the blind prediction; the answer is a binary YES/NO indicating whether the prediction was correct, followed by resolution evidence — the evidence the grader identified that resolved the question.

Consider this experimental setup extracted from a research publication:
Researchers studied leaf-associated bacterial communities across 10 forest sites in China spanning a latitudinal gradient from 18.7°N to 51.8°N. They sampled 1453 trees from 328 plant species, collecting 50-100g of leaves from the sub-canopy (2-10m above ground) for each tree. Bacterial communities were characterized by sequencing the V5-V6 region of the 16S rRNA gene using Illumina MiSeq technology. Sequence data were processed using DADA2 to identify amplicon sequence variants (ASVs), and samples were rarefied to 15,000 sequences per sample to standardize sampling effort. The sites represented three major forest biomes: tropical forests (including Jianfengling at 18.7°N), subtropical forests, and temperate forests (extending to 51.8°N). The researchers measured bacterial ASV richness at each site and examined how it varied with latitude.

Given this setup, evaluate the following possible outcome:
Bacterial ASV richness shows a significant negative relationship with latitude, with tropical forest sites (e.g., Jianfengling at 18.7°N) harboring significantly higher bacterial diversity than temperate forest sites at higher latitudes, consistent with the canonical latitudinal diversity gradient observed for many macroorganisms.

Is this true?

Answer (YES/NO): YES